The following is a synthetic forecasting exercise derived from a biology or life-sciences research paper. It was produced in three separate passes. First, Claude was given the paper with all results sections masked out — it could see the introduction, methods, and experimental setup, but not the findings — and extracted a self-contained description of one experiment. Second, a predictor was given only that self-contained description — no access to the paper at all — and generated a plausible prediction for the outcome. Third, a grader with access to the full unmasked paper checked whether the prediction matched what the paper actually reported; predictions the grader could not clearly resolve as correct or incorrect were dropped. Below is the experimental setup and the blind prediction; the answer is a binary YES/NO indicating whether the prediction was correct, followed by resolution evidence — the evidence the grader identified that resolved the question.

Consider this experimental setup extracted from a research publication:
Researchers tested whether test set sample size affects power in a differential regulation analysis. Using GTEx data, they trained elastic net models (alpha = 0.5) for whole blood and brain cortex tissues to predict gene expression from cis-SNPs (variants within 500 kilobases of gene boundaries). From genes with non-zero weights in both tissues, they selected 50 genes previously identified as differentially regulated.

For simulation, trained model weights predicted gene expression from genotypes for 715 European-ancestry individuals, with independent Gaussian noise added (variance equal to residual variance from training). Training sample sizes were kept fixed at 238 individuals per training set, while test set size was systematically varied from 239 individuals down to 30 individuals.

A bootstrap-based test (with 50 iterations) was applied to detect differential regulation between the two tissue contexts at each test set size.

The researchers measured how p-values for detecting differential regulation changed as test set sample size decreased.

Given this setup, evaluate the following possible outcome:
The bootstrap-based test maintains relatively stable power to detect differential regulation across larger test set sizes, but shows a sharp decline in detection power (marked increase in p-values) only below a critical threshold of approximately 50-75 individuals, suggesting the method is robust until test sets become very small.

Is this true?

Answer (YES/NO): NO